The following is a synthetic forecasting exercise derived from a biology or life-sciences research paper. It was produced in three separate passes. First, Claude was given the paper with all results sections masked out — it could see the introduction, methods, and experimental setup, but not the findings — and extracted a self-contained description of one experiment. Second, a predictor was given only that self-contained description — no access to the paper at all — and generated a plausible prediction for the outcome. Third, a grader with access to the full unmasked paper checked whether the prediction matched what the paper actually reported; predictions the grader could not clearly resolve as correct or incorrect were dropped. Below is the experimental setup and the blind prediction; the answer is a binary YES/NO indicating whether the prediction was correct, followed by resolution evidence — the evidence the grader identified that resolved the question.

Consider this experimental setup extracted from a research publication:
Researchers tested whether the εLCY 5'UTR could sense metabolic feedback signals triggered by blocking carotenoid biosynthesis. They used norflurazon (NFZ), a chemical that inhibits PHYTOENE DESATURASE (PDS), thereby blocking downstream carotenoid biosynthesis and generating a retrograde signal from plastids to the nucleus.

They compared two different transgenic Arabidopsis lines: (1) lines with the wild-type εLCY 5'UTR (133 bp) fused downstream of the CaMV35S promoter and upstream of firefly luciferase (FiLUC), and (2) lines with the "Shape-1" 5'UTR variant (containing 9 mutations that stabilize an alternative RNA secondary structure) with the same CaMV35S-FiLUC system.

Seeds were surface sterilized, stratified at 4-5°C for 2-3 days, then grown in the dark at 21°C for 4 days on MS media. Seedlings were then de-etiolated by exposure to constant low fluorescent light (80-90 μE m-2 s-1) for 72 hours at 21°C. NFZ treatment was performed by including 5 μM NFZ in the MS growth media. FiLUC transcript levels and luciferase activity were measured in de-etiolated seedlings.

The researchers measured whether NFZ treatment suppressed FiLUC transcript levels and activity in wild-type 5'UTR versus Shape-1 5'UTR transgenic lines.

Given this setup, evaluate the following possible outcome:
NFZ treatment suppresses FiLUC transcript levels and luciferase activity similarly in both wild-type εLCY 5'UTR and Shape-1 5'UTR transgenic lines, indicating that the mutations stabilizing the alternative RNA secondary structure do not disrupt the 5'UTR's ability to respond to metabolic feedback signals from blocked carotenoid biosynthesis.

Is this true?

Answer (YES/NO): NO